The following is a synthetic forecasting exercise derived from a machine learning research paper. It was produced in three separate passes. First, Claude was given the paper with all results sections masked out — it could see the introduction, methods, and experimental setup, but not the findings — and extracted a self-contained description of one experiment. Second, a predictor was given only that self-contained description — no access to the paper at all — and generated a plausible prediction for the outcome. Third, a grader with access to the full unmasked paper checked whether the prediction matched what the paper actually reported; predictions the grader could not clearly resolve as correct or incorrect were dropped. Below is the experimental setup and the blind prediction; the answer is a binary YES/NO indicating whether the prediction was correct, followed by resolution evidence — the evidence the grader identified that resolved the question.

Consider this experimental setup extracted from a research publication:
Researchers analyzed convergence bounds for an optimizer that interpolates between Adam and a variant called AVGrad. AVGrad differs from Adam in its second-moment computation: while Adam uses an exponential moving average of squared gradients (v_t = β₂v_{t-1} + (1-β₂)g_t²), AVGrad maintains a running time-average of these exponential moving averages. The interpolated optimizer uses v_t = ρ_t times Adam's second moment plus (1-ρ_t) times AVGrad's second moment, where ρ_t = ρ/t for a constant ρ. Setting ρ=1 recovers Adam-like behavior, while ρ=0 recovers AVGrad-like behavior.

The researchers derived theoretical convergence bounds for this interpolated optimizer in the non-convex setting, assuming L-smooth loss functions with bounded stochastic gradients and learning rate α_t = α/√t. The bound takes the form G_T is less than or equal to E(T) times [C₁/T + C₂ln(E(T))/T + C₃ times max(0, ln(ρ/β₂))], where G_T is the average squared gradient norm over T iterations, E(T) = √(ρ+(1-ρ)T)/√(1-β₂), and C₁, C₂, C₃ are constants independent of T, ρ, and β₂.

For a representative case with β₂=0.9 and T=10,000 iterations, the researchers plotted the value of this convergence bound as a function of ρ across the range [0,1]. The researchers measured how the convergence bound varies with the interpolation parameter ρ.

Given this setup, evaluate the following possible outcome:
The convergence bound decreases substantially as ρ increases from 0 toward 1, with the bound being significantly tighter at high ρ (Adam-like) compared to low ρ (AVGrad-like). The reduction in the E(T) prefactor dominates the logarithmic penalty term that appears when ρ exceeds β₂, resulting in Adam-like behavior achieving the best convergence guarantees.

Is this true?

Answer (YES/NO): NO